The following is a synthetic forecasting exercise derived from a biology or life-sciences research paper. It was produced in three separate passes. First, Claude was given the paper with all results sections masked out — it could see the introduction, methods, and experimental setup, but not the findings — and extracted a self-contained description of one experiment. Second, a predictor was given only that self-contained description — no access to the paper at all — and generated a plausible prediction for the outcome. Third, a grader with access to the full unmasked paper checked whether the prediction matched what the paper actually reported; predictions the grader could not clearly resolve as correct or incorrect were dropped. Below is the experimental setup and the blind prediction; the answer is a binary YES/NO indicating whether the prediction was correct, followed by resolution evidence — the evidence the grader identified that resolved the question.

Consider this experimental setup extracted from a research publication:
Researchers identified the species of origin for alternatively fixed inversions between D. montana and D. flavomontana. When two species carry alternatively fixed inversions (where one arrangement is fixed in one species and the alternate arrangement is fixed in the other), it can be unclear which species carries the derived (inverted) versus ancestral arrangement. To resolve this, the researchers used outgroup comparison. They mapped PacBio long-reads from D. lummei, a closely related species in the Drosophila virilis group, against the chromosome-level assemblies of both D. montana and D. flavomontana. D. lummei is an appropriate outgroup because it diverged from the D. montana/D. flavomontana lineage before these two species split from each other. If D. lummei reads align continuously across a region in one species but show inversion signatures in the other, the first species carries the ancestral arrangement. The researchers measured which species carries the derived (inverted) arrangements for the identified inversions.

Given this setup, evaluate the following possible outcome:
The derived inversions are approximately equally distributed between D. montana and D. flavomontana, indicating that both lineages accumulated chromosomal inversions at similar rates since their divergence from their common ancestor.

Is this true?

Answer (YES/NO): NO